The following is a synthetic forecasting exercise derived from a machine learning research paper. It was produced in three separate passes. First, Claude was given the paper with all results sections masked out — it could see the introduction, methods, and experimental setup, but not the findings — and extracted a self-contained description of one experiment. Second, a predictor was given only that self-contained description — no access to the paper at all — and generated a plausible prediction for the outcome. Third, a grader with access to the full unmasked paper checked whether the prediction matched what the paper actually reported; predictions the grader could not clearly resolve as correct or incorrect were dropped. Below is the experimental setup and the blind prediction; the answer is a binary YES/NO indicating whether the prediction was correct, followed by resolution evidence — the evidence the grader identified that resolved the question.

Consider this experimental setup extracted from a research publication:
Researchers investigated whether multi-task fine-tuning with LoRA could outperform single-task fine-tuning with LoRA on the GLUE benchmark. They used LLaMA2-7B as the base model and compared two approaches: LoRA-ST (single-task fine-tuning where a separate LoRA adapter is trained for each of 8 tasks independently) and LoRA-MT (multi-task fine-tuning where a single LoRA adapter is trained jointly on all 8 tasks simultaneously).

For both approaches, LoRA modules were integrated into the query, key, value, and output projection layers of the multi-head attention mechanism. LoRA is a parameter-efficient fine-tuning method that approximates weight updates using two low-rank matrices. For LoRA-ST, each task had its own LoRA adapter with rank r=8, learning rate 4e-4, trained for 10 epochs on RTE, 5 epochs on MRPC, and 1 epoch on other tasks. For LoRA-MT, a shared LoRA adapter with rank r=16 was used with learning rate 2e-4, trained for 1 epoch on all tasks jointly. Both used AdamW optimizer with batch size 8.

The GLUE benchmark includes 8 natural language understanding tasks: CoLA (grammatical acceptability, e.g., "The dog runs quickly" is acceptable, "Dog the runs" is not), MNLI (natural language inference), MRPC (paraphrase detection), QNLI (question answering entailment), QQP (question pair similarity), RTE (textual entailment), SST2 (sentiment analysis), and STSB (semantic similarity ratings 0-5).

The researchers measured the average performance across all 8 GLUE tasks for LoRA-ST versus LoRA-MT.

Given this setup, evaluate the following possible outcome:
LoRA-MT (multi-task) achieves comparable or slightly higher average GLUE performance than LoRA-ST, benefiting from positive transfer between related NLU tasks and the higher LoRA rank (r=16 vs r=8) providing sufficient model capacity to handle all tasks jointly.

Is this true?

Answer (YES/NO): YES